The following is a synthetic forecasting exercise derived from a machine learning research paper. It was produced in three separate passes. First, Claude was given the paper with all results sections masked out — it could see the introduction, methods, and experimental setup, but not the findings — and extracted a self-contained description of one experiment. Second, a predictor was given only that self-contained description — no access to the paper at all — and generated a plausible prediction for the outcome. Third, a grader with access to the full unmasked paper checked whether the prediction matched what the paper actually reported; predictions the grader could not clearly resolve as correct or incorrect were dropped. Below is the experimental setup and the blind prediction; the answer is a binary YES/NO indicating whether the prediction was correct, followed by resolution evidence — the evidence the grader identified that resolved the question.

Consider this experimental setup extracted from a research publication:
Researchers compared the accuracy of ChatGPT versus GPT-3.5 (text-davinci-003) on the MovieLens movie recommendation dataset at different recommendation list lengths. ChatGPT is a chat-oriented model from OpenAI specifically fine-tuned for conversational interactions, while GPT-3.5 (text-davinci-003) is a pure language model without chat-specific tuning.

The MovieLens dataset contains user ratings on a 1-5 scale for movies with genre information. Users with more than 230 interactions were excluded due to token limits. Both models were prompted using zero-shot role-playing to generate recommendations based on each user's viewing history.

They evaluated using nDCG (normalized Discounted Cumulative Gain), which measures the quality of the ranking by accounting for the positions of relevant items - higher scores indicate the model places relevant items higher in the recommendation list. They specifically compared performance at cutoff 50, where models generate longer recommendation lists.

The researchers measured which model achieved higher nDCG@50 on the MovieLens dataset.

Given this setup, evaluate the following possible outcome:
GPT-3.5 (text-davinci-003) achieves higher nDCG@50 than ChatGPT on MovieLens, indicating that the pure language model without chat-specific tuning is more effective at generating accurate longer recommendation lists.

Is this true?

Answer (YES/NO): YES